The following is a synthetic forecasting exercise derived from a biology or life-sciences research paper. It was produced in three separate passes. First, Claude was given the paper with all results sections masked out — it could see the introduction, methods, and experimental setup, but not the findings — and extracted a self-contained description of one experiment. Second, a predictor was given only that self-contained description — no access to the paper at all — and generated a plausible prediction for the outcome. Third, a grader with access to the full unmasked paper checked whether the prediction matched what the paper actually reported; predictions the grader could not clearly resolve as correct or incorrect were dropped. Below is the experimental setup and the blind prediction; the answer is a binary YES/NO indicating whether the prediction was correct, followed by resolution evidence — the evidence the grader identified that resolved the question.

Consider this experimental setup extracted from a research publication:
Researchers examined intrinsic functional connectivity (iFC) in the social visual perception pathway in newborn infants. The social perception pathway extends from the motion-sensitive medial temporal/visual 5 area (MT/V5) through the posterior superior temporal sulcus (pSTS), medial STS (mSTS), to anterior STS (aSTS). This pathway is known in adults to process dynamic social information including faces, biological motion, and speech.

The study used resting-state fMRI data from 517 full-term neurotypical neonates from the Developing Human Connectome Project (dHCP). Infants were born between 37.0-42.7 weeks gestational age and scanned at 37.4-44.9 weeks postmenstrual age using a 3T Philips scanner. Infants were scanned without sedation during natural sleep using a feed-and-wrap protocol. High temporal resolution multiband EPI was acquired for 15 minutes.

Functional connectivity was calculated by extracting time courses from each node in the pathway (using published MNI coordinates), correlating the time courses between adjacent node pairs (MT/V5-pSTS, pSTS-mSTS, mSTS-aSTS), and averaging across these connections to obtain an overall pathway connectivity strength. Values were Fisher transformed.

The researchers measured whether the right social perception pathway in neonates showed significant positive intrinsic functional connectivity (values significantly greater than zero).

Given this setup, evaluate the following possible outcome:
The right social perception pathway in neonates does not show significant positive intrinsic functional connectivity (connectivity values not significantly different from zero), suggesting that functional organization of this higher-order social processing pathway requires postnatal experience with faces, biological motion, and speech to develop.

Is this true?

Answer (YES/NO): NO